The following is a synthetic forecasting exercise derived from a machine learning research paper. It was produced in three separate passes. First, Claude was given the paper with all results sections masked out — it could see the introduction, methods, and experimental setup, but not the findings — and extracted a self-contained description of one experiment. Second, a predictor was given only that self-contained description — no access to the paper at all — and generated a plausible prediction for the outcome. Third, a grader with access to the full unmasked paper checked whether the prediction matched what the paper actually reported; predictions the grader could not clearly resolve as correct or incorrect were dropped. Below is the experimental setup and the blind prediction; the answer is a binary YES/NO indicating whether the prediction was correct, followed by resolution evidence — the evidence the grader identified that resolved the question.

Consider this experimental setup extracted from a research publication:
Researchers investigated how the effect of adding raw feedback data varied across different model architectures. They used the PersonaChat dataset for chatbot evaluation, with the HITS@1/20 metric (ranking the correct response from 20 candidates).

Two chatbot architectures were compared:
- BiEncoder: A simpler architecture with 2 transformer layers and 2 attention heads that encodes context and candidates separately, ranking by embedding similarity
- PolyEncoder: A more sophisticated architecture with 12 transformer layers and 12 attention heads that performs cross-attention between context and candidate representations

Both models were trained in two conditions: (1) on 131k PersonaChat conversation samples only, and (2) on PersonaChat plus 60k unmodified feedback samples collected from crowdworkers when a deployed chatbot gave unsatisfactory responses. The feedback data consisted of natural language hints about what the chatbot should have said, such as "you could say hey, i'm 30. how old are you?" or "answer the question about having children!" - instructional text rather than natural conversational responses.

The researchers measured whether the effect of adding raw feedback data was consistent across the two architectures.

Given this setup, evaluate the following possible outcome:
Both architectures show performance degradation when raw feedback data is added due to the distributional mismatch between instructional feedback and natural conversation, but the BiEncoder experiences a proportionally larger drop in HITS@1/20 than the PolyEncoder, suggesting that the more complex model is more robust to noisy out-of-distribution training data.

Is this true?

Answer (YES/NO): NO